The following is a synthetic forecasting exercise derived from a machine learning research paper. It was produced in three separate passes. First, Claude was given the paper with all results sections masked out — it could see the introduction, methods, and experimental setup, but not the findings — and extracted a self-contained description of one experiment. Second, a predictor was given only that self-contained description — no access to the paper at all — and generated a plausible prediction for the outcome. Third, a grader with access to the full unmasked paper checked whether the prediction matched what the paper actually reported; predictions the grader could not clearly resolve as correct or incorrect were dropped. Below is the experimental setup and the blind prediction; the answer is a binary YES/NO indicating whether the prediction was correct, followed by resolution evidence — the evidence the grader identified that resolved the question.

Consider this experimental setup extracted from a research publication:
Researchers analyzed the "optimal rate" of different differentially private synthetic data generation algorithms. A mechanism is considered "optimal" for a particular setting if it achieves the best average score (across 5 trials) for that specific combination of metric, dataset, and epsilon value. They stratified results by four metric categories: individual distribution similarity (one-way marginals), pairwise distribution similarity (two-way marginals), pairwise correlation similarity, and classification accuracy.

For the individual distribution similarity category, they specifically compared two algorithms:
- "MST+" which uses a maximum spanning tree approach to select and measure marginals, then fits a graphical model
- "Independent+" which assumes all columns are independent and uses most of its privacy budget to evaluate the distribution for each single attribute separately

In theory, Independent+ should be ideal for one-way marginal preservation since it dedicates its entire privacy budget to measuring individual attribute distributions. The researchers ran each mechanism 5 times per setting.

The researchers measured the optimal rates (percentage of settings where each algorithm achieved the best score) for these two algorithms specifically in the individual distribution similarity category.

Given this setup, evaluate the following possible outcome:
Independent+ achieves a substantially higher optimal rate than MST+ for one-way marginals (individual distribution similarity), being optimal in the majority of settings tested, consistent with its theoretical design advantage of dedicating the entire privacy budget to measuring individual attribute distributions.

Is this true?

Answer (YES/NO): NO